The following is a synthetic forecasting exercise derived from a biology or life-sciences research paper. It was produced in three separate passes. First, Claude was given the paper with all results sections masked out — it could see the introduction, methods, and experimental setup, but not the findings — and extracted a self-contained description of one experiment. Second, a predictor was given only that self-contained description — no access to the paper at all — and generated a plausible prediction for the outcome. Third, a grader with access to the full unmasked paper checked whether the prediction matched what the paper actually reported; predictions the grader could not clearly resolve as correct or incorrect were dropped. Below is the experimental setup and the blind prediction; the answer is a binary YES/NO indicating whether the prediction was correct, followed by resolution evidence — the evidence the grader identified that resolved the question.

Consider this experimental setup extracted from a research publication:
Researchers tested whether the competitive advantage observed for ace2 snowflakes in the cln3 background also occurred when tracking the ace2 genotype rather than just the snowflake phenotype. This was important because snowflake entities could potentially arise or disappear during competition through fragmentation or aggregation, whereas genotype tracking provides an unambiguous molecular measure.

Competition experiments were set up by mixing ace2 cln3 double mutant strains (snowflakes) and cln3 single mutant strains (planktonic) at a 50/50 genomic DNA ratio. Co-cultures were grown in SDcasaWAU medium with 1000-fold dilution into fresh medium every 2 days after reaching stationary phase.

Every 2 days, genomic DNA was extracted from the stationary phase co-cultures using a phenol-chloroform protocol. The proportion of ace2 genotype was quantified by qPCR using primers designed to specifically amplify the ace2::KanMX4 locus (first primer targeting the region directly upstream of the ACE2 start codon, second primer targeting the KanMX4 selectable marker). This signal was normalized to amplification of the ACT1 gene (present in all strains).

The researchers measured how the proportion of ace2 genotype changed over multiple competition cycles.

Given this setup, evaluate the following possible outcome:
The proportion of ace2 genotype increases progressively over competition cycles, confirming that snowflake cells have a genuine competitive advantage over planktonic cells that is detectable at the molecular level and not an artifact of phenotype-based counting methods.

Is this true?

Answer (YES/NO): YES